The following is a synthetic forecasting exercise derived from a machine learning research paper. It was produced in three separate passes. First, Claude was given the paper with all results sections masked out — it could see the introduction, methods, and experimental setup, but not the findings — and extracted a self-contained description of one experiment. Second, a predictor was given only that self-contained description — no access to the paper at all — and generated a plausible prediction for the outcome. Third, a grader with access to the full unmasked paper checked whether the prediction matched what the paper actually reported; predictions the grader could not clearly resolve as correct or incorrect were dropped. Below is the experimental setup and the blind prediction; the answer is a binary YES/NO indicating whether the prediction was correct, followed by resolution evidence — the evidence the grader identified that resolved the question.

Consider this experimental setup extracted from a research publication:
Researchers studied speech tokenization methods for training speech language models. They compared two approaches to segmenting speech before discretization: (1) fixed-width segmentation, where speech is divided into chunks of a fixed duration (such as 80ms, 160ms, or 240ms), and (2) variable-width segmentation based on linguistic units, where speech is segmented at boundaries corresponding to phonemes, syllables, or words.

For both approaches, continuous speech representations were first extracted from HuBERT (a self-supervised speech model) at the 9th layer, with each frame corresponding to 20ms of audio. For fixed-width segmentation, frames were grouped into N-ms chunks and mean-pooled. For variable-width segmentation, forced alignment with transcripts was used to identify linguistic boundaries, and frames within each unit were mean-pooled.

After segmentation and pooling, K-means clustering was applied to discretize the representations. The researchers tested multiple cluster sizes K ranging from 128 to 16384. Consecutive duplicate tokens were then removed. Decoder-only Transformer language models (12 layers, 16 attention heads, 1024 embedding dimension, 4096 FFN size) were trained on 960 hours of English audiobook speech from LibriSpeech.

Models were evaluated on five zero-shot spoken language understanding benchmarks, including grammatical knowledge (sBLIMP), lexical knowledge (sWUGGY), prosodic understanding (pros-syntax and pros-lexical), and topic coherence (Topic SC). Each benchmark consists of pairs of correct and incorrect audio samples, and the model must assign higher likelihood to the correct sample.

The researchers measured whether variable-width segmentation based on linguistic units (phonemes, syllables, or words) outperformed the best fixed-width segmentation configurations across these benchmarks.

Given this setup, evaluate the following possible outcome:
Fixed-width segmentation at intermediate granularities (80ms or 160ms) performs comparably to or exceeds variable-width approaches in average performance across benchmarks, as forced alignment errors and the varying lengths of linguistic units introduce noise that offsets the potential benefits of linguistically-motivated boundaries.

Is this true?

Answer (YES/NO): YES